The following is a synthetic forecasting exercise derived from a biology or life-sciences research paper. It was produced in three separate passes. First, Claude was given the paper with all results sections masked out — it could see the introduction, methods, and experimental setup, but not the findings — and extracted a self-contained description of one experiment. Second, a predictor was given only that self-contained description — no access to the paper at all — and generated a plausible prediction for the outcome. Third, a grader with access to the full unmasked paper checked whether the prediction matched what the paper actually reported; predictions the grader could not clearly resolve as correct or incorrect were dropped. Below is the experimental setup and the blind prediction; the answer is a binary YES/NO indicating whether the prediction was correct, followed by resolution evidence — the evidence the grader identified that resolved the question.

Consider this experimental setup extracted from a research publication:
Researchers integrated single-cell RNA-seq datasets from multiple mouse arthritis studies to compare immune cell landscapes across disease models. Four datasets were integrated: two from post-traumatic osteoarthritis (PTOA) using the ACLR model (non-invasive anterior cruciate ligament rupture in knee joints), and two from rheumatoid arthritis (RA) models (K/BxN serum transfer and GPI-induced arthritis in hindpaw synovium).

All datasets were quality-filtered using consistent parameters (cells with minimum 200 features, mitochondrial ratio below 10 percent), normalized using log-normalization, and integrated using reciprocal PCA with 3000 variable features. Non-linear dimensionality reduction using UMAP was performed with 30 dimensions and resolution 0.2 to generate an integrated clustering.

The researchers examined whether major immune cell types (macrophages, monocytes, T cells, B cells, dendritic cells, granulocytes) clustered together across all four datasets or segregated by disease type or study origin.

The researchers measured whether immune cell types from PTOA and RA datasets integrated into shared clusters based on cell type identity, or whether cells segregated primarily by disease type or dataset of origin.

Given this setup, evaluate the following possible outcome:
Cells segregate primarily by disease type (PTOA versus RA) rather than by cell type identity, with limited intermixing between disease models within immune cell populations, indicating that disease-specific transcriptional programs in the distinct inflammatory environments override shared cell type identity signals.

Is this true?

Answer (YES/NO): NO